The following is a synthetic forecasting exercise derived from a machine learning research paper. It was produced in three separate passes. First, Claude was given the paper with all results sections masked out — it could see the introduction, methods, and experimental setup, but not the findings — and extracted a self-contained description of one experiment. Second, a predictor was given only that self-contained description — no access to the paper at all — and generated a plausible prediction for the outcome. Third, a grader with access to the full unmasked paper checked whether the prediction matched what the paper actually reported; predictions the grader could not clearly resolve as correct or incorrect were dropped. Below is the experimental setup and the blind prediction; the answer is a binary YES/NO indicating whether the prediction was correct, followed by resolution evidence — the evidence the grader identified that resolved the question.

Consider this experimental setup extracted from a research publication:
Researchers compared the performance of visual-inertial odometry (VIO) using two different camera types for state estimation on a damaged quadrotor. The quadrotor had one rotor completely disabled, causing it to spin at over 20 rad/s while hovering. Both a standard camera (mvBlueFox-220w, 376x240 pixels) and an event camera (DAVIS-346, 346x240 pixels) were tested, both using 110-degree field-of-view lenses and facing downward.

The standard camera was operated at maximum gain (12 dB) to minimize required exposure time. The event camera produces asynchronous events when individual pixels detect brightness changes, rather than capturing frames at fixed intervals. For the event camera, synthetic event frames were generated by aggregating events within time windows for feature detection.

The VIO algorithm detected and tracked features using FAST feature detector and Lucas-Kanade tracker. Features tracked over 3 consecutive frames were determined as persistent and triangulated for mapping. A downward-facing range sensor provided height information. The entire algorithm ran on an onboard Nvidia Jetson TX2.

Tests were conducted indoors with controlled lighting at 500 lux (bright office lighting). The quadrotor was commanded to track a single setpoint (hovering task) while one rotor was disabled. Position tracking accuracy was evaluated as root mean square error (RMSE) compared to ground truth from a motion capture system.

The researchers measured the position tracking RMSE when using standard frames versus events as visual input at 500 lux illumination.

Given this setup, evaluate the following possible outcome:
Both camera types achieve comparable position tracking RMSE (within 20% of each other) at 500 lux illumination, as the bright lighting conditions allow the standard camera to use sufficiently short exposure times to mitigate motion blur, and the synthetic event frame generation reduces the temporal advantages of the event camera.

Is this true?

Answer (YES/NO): YES